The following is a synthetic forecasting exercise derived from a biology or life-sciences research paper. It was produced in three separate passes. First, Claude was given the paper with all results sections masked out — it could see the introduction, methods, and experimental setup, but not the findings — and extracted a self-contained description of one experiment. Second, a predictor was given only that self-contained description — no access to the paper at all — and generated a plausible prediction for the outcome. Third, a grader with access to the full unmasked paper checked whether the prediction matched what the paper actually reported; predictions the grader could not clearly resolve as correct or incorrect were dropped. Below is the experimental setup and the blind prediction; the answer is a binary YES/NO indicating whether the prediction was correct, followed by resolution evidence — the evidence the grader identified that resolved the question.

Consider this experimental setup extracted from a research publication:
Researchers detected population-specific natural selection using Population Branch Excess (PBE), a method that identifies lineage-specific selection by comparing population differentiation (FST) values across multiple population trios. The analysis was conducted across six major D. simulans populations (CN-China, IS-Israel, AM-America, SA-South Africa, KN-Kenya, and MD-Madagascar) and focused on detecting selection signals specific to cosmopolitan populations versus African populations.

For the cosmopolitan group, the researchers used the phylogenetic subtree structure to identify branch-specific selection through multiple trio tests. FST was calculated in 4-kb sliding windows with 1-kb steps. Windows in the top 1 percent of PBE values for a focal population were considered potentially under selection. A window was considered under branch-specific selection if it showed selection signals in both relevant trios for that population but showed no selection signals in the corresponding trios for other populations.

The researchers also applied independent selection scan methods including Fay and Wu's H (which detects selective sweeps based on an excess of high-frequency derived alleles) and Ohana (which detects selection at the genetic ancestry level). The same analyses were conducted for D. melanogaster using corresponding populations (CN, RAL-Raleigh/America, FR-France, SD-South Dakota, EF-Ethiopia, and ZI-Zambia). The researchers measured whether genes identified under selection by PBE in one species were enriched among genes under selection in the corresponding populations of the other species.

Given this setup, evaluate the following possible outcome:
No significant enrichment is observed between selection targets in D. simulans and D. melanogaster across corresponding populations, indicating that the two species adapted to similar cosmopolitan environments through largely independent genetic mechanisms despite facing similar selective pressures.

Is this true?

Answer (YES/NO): NO